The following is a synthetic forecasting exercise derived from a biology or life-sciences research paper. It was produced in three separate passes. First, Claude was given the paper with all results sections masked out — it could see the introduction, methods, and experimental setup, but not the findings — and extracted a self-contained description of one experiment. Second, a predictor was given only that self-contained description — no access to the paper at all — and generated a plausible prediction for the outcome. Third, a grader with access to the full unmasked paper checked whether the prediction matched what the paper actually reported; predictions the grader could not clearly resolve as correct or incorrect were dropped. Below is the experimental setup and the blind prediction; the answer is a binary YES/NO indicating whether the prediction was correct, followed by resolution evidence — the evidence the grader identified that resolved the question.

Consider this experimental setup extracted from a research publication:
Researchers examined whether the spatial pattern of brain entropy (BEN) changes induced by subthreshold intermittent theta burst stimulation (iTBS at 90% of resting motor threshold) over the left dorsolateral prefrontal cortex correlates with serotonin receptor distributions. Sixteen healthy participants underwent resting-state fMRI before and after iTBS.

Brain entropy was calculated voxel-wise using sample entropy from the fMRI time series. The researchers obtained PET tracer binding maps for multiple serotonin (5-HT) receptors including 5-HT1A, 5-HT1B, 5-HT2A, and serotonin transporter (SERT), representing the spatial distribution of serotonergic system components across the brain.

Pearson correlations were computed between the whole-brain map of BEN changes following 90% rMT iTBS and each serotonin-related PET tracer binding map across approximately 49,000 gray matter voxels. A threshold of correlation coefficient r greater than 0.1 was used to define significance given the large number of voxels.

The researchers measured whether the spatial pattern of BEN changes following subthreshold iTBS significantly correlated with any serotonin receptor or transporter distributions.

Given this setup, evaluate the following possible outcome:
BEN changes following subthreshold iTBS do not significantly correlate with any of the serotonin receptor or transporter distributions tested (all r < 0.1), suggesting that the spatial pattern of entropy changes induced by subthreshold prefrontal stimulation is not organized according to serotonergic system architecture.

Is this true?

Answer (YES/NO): NO